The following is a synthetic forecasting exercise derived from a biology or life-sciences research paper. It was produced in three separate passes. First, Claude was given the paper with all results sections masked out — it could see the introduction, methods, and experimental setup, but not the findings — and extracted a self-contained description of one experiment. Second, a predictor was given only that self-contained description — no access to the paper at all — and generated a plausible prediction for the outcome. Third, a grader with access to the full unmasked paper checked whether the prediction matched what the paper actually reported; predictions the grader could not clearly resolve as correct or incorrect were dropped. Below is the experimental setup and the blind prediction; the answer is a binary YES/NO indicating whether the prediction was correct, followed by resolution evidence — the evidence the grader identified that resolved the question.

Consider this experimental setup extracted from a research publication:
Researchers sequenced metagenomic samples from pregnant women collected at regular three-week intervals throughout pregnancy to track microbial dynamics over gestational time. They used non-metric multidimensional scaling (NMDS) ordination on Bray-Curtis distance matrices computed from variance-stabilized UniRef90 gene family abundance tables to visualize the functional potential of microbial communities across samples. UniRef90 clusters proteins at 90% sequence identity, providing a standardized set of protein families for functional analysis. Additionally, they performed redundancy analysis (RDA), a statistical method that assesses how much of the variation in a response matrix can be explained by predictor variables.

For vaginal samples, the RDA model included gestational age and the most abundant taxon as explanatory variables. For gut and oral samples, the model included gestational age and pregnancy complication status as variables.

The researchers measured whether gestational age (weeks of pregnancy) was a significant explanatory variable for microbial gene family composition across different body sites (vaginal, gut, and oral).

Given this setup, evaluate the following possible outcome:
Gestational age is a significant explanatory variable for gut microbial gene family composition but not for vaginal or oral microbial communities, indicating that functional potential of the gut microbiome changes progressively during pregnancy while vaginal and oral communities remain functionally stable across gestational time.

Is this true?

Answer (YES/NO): NO